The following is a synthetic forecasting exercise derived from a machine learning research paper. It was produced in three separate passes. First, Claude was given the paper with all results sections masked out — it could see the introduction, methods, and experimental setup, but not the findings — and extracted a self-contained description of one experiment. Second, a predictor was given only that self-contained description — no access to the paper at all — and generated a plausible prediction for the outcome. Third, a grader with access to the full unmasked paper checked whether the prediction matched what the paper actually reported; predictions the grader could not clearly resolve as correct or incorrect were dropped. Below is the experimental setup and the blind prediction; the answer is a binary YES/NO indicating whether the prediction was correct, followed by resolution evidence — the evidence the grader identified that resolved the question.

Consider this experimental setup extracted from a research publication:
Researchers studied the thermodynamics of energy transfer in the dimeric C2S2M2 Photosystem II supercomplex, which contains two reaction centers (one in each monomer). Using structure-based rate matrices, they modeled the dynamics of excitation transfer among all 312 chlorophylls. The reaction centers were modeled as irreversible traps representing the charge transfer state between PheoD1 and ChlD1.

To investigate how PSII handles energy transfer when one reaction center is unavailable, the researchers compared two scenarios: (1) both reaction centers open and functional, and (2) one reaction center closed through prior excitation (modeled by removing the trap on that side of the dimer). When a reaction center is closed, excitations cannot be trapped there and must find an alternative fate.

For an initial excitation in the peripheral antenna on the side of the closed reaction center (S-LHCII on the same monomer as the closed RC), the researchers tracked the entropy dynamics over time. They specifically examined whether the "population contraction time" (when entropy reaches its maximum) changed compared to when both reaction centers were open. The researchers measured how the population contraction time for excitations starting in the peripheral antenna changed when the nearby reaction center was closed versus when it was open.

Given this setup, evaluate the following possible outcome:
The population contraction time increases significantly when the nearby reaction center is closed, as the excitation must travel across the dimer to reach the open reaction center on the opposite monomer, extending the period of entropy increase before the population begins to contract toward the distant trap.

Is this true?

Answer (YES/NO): YES